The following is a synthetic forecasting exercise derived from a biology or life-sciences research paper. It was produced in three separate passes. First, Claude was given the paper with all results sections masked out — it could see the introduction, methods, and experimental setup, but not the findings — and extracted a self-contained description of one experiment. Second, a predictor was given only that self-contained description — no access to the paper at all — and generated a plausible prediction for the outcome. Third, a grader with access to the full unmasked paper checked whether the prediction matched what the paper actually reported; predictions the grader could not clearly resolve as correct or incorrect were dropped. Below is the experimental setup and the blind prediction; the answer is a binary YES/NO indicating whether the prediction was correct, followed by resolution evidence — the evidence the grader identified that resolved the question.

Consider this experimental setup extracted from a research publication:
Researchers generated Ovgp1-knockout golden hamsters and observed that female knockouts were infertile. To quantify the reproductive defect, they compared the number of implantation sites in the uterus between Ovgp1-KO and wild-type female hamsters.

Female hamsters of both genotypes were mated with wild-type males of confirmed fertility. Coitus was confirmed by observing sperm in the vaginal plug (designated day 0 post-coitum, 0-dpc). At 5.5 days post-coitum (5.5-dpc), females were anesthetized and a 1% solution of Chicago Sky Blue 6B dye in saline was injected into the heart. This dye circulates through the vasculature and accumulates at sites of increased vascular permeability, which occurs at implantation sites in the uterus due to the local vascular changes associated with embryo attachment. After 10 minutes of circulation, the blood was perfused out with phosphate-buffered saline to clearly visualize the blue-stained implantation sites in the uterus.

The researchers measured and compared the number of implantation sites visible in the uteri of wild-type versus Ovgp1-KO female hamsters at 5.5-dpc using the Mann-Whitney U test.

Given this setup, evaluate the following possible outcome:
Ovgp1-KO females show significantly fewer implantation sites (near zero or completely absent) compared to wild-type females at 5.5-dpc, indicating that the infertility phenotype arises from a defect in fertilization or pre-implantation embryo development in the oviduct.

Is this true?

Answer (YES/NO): NO